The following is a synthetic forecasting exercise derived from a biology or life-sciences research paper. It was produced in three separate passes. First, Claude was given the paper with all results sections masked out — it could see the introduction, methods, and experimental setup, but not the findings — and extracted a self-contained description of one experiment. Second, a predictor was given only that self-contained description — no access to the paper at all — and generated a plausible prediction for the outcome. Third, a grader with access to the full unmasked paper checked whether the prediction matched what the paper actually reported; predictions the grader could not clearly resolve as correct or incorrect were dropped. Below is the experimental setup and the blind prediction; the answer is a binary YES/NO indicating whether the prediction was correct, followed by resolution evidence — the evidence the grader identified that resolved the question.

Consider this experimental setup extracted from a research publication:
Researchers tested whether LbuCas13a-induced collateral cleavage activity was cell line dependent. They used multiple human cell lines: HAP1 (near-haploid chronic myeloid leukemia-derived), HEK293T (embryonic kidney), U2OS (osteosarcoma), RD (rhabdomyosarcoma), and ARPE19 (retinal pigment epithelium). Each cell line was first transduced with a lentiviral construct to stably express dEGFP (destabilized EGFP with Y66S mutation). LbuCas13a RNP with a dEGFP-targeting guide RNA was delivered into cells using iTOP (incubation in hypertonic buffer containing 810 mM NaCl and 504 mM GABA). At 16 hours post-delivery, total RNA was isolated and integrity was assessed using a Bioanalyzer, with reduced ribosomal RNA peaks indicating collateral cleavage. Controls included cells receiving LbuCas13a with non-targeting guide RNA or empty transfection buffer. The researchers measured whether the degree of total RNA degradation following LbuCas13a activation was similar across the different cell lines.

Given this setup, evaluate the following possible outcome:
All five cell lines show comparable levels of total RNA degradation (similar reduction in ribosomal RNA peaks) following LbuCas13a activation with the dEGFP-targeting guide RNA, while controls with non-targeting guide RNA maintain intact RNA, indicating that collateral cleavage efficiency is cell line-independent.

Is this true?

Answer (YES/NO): NO